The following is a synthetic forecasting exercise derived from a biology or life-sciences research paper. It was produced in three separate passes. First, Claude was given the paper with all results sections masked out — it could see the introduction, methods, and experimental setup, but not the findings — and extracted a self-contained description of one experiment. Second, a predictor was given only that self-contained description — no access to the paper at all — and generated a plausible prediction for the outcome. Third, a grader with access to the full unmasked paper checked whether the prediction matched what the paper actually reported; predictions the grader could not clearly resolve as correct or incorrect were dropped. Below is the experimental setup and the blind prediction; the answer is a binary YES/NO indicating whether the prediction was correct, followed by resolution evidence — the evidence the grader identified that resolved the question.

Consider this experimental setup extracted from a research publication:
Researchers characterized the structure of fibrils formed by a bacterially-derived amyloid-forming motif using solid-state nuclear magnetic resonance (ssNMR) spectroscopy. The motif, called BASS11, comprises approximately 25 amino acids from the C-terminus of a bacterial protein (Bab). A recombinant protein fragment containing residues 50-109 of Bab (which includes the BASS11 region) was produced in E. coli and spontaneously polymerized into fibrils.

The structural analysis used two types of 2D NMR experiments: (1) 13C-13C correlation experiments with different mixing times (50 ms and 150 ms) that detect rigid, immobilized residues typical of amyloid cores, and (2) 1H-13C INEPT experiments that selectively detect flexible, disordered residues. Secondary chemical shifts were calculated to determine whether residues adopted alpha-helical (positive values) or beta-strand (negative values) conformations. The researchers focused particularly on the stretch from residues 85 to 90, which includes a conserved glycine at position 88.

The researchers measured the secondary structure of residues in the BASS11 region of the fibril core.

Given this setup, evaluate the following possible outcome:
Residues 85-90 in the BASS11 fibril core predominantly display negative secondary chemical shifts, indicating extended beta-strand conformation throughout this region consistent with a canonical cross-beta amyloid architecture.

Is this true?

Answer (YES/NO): NO